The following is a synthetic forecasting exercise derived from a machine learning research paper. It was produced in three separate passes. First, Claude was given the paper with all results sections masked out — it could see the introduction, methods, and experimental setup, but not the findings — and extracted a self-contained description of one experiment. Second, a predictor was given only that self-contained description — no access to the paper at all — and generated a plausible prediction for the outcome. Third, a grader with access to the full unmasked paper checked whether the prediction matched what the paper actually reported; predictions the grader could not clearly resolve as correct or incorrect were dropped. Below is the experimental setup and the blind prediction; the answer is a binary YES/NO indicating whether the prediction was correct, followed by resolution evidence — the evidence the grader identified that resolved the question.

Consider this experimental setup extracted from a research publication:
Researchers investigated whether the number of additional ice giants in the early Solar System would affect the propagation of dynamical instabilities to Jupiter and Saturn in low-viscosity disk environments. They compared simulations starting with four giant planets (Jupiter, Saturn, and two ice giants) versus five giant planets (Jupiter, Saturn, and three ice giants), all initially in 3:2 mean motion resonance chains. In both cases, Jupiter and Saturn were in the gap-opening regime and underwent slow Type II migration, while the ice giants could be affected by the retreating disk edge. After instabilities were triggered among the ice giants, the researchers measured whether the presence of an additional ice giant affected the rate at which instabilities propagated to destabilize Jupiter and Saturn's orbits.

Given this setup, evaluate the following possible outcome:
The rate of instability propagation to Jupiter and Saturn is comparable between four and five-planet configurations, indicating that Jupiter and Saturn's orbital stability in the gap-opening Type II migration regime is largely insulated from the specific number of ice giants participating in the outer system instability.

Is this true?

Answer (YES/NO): YES